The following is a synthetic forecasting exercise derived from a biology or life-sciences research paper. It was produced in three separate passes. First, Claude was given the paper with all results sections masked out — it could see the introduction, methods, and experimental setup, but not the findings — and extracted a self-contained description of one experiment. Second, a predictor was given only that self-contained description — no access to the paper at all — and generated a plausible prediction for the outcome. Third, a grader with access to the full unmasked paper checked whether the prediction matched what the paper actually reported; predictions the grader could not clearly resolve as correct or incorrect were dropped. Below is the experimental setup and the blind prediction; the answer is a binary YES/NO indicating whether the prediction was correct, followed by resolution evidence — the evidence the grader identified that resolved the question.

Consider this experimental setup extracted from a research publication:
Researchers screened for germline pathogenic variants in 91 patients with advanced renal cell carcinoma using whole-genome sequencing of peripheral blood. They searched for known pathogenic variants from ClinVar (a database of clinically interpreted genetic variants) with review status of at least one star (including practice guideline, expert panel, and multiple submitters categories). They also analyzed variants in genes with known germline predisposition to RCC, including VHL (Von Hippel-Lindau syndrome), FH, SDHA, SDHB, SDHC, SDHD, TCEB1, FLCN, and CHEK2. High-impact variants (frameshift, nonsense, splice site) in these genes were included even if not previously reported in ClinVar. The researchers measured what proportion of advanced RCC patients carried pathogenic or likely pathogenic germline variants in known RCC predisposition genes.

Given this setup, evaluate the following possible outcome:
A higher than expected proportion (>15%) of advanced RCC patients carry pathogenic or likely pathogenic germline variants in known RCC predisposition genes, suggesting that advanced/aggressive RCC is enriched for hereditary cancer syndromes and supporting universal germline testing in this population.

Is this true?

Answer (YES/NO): NO